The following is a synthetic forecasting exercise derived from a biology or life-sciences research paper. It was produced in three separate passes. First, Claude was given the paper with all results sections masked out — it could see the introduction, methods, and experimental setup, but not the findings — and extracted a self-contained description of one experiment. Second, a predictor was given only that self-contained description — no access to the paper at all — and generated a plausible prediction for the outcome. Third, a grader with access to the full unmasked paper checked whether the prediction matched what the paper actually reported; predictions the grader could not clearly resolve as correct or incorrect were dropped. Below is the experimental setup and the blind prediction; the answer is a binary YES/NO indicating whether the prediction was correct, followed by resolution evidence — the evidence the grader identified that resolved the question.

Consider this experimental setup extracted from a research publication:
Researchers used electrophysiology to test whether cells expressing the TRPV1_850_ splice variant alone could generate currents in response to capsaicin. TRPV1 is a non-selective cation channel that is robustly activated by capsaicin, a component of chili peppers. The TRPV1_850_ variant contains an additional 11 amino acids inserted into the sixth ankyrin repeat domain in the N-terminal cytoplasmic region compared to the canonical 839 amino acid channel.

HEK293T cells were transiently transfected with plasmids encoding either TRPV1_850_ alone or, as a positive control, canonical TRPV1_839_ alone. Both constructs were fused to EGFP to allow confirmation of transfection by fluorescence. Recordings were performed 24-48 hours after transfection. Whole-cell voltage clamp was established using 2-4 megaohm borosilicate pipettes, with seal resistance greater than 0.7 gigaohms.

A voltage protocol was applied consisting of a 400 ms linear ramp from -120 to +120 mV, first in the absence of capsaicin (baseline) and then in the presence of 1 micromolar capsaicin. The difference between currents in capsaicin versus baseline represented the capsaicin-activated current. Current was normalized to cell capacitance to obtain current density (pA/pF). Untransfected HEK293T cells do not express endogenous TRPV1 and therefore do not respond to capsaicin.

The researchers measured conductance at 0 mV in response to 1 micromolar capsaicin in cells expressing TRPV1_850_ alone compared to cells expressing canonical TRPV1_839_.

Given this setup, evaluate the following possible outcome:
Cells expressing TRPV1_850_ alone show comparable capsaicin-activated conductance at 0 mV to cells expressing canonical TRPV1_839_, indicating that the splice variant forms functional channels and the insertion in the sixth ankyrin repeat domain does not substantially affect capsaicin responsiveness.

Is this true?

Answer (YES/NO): NO